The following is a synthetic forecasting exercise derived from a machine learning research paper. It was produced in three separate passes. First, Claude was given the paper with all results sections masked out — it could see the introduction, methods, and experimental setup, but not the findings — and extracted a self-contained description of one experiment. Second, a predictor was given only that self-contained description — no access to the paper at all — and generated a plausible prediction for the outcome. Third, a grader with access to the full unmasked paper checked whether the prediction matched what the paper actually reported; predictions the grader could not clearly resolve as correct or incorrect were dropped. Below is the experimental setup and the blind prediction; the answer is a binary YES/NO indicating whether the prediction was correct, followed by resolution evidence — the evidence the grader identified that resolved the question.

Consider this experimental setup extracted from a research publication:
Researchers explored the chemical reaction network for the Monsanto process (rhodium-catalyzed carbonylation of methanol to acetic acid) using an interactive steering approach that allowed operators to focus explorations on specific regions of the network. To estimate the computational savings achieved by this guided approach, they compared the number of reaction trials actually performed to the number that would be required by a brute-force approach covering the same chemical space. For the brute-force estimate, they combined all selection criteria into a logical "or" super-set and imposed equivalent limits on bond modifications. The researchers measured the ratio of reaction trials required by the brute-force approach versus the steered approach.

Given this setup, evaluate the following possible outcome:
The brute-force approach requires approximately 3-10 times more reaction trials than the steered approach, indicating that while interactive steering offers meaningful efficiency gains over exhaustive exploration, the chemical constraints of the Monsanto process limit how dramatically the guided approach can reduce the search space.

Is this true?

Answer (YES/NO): NO